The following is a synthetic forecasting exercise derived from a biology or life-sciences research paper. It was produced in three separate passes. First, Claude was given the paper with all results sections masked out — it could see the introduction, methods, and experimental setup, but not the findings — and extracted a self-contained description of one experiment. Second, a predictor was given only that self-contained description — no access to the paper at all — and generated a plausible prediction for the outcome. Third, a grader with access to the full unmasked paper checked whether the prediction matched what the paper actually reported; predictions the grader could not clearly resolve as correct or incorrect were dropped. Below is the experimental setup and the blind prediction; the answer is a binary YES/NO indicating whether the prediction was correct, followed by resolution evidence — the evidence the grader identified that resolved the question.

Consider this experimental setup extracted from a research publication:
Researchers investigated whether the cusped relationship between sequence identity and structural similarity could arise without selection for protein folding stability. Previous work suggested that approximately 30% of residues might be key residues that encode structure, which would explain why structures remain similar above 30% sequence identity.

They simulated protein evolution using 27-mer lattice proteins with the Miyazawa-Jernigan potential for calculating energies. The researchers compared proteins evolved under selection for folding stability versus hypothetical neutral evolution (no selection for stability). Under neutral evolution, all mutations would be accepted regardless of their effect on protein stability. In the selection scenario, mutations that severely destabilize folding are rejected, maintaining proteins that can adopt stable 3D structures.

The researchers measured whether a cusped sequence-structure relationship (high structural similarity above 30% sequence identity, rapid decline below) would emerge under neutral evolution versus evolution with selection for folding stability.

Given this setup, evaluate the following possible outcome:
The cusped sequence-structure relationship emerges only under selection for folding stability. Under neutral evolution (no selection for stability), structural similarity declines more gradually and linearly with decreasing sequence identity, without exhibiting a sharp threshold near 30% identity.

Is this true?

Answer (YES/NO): NO